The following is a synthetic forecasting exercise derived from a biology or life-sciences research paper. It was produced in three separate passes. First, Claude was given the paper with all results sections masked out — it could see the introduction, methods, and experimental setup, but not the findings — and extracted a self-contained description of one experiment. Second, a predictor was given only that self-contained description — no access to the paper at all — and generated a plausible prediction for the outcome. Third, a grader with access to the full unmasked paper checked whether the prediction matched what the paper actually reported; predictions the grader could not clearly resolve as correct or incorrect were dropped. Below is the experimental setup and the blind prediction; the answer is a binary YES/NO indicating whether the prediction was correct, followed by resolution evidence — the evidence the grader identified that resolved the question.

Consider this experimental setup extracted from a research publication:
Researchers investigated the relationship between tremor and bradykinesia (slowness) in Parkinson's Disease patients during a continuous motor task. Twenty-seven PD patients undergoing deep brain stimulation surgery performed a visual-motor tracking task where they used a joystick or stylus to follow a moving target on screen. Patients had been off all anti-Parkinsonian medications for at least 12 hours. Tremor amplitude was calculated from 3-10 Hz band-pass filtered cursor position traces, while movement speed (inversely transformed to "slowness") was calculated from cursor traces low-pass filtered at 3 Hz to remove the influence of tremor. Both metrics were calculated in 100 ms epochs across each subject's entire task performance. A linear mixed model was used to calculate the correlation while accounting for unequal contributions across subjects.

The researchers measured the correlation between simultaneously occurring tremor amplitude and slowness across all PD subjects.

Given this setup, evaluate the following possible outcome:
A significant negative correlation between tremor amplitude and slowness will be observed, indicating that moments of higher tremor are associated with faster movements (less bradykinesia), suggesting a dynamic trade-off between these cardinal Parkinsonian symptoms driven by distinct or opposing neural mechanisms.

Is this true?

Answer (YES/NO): YES